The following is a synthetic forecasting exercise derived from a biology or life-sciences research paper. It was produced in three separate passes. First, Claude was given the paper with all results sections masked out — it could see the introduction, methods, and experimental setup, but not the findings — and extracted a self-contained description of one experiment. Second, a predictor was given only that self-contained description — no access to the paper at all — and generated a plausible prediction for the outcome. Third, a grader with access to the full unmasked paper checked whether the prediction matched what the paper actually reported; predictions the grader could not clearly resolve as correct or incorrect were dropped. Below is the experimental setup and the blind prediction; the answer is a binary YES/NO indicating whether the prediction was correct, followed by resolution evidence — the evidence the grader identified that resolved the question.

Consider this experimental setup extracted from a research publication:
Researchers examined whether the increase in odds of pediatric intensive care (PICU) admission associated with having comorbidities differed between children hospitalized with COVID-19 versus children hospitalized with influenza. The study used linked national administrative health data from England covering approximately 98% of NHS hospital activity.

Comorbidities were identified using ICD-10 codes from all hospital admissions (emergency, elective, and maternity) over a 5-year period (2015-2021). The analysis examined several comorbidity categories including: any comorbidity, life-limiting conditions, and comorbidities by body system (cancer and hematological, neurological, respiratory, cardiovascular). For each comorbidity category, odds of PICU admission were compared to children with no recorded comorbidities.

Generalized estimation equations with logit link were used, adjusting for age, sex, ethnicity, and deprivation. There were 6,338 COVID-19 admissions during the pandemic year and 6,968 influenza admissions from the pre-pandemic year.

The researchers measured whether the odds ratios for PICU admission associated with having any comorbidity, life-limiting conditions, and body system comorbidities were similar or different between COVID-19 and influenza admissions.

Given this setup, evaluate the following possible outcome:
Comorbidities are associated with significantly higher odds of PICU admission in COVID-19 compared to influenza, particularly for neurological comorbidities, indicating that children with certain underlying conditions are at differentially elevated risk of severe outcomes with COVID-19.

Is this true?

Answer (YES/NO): NO